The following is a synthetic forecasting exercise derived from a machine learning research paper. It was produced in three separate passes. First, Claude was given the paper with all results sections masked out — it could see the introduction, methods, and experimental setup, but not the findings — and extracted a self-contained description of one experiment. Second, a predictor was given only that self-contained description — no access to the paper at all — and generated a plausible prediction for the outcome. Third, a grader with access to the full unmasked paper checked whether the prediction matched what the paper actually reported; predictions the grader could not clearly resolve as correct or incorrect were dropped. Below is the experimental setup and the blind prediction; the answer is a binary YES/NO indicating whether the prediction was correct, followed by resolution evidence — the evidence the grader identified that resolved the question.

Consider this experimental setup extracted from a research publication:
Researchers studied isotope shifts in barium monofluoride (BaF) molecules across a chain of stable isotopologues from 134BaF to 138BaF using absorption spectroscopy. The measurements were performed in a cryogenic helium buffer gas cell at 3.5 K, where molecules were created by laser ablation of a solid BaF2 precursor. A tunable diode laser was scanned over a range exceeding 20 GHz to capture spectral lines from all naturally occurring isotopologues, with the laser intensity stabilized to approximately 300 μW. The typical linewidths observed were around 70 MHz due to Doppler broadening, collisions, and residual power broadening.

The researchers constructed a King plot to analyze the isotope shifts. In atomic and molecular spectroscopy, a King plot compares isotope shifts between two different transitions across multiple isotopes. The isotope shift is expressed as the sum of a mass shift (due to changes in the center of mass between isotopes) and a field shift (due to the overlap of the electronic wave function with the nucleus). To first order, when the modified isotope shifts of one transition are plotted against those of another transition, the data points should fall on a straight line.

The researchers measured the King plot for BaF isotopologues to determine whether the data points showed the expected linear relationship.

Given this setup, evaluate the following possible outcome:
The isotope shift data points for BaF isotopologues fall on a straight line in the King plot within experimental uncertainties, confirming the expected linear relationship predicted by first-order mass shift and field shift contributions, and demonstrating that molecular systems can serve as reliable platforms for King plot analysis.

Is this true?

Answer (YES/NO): YES